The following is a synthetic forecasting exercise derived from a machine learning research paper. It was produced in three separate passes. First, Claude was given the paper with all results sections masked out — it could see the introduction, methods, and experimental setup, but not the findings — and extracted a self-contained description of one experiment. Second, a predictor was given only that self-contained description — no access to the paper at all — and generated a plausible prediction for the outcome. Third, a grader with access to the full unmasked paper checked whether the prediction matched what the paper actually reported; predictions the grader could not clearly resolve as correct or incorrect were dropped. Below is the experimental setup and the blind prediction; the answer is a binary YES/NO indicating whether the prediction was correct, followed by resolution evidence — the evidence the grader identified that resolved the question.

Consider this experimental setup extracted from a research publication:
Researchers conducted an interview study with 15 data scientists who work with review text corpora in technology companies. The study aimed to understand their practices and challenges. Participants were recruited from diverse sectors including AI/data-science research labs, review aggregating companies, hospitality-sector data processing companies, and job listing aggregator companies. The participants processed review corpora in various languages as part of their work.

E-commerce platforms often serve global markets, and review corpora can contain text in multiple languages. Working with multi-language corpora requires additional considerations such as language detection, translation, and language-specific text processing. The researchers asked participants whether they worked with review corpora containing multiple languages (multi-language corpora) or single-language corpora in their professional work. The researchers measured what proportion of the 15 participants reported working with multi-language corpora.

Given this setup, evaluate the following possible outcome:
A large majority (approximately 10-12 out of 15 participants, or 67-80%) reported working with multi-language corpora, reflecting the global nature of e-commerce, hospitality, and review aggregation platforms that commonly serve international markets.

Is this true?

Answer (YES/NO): NO